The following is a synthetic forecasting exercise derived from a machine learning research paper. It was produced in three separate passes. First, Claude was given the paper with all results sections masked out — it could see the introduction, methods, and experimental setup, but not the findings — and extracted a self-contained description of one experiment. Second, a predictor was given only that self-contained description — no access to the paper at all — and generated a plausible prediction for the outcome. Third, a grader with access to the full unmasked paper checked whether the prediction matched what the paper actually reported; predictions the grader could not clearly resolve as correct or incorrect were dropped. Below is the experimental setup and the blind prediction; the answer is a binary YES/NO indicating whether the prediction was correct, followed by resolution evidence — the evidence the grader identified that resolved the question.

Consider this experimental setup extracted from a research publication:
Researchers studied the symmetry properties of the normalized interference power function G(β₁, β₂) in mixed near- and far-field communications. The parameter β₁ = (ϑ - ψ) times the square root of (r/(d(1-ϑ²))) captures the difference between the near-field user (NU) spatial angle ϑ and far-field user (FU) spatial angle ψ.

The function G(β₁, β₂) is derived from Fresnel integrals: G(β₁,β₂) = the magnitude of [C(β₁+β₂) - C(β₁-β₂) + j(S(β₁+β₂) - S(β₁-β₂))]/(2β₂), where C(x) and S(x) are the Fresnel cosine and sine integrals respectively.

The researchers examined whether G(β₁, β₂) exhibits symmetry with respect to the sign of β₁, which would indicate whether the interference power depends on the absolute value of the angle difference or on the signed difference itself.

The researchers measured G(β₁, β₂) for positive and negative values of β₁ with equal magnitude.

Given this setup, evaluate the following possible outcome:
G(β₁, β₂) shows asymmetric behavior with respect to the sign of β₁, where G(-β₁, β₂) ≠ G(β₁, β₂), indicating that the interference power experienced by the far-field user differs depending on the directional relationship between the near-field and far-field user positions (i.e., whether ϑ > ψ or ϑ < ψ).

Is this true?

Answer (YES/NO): NO